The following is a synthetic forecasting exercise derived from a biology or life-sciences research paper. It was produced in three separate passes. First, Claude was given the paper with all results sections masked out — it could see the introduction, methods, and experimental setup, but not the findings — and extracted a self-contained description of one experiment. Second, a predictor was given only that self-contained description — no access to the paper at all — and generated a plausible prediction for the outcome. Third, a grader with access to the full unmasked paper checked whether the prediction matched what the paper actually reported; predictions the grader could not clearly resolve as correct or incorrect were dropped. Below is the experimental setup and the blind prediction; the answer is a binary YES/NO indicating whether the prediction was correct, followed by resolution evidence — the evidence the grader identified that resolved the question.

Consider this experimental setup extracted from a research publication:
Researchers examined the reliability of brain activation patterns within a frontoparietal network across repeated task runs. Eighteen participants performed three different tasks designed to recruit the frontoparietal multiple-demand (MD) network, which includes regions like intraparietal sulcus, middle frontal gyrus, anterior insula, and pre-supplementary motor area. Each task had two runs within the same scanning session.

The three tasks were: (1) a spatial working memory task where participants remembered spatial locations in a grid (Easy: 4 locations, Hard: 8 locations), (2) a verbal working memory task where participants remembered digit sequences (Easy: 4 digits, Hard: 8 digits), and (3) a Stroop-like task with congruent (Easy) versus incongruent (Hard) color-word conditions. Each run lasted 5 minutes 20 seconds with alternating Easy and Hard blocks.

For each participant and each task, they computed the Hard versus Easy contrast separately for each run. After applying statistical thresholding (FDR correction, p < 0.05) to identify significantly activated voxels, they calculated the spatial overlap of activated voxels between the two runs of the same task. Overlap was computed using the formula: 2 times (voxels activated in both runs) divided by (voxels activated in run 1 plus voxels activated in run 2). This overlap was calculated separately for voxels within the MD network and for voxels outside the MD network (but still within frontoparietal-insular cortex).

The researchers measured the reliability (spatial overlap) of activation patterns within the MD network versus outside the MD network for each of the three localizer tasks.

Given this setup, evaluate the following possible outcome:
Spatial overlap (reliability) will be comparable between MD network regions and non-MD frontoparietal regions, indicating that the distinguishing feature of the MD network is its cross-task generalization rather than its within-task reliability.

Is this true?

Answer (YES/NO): NO